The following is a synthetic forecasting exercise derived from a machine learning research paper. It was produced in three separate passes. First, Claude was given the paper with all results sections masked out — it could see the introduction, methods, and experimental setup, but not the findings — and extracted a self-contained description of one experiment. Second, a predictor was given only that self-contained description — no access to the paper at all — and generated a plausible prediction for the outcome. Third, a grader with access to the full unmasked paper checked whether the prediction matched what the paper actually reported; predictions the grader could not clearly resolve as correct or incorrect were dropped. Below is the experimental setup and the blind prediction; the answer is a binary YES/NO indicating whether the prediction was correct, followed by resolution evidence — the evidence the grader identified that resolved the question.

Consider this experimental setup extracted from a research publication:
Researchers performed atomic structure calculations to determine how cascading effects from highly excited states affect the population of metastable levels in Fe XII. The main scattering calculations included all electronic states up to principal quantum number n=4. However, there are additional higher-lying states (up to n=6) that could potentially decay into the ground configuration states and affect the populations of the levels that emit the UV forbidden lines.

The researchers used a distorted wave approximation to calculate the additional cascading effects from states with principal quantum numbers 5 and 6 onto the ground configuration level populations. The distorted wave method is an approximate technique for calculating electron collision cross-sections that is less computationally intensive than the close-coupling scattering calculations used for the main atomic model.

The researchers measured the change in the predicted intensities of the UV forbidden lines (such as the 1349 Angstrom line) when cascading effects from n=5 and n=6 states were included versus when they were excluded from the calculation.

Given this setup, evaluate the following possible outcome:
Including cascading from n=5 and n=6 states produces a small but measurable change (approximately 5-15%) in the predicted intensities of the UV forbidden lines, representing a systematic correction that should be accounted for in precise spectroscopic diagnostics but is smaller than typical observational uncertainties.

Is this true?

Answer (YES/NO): NO